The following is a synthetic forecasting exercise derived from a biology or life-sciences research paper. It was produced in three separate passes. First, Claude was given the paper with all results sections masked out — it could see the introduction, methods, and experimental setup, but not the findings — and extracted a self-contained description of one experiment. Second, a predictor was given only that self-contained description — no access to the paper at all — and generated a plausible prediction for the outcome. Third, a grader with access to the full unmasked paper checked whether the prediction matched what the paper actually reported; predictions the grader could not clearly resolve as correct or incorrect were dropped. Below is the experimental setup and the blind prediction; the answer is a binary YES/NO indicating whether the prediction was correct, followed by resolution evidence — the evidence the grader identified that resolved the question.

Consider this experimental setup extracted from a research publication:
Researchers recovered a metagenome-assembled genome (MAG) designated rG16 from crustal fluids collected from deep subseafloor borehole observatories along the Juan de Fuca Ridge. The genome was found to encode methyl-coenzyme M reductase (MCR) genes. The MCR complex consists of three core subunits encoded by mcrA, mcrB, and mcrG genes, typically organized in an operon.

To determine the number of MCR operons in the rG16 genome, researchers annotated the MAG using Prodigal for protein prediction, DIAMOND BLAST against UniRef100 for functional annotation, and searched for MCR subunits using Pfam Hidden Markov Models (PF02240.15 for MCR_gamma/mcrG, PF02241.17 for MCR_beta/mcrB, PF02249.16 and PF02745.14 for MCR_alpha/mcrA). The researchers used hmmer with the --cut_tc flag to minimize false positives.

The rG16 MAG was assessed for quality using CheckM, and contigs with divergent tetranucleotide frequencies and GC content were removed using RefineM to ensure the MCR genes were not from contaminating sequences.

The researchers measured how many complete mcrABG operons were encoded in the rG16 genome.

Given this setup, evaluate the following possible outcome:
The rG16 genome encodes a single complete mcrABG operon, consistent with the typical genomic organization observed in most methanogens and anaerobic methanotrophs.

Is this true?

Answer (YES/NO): NO